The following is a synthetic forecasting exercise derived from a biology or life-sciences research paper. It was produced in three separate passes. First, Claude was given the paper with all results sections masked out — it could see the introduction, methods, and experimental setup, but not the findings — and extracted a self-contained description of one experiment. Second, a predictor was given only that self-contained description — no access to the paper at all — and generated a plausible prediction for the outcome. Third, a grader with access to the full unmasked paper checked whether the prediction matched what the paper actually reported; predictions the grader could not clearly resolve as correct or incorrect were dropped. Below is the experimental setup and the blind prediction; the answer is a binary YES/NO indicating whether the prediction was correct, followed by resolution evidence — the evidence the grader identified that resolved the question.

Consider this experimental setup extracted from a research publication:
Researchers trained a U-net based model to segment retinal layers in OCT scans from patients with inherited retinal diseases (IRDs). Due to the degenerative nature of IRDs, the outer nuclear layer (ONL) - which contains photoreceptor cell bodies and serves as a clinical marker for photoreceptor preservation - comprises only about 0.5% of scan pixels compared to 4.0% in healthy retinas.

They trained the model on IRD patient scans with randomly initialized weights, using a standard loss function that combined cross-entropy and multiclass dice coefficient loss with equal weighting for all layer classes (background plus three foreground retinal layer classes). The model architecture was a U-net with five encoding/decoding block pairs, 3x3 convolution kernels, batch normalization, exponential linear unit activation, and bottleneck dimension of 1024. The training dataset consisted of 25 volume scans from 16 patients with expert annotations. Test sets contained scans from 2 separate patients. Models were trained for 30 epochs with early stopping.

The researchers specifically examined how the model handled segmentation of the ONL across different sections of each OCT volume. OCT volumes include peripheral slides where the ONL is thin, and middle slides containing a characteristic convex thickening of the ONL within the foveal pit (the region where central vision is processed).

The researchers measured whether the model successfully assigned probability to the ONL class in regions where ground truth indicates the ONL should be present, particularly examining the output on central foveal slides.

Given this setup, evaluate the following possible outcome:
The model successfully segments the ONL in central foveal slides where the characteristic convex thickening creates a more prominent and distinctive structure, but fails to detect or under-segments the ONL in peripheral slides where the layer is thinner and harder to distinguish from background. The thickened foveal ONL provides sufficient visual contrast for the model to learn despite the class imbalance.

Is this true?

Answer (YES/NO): NO